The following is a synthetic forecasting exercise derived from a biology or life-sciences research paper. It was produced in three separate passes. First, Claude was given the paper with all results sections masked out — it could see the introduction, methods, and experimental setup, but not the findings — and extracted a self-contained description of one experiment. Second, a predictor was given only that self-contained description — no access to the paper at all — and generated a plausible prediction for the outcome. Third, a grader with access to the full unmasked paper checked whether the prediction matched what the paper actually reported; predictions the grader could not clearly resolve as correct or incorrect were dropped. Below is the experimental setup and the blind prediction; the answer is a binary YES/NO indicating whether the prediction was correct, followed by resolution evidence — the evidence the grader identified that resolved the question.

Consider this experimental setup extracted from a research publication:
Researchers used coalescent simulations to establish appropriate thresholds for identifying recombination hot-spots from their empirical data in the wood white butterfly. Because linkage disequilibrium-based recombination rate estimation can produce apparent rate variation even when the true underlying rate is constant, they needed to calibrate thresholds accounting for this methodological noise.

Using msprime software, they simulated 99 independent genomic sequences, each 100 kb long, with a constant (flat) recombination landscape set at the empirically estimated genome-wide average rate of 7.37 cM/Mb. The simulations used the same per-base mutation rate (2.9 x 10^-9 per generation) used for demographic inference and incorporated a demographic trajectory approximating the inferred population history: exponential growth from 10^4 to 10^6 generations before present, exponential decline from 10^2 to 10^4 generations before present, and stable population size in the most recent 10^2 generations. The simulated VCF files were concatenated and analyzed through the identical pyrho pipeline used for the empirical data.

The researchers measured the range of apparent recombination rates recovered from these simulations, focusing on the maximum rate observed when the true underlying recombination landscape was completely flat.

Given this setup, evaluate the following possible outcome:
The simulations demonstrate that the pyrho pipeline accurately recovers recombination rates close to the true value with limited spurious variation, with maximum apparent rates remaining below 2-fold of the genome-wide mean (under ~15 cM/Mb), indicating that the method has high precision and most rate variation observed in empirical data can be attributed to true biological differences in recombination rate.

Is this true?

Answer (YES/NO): NO